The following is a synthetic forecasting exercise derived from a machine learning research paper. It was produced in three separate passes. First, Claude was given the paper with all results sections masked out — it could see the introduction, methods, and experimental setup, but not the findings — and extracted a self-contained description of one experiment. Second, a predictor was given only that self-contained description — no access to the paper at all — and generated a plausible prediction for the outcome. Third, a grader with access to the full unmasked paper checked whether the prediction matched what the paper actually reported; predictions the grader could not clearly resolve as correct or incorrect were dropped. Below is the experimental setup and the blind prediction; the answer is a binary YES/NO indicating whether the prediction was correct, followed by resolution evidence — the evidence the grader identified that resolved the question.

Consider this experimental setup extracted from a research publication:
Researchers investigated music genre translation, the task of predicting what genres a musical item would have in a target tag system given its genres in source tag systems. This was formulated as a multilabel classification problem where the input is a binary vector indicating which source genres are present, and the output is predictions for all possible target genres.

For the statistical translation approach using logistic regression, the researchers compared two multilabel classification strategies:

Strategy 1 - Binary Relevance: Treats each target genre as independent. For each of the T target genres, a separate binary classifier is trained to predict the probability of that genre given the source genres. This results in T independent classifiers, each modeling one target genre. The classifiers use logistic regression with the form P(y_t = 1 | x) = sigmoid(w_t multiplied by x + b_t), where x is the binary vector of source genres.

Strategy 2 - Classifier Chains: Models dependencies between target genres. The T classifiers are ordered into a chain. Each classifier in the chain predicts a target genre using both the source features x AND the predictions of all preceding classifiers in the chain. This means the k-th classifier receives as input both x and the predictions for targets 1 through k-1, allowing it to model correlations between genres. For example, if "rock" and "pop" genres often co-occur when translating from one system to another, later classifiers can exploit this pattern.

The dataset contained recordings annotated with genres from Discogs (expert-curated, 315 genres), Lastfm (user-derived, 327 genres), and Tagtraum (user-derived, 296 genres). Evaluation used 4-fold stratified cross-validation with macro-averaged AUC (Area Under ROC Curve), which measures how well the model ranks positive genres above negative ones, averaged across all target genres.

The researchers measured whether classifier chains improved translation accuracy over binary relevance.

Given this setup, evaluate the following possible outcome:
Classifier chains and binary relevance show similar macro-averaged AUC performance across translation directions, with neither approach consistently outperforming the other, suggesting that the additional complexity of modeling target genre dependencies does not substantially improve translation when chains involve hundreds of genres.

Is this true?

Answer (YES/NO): YES